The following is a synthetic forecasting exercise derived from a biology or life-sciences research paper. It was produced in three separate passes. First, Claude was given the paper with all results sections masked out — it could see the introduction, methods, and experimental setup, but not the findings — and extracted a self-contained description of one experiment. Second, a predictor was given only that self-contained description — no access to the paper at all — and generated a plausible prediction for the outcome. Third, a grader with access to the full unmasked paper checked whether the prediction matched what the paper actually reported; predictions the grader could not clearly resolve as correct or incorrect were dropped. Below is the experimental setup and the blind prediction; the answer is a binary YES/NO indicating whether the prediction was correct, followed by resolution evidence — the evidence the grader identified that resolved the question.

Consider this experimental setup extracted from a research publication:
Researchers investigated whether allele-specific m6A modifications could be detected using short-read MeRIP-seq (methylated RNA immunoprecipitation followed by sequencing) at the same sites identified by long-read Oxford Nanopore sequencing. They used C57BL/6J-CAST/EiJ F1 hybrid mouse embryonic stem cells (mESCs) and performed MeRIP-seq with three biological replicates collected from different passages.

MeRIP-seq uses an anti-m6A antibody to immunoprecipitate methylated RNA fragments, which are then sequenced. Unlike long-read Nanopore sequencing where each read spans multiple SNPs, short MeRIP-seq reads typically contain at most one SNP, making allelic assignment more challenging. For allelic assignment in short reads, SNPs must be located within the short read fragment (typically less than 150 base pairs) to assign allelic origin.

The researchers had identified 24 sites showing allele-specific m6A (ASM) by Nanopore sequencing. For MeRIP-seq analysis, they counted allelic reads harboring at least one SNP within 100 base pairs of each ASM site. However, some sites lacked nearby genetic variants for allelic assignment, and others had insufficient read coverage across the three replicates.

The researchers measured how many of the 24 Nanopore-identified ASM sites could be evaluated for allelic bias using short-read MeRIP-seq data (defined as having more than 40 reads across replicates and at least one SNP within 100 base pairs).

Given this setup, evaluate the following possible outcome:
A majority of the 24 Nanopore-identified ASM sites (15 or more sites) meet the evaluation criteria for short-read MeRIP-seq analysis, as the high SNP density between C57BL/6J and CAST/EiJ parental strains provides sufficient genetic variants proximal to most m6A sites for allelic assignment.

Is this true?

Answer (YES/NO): NO